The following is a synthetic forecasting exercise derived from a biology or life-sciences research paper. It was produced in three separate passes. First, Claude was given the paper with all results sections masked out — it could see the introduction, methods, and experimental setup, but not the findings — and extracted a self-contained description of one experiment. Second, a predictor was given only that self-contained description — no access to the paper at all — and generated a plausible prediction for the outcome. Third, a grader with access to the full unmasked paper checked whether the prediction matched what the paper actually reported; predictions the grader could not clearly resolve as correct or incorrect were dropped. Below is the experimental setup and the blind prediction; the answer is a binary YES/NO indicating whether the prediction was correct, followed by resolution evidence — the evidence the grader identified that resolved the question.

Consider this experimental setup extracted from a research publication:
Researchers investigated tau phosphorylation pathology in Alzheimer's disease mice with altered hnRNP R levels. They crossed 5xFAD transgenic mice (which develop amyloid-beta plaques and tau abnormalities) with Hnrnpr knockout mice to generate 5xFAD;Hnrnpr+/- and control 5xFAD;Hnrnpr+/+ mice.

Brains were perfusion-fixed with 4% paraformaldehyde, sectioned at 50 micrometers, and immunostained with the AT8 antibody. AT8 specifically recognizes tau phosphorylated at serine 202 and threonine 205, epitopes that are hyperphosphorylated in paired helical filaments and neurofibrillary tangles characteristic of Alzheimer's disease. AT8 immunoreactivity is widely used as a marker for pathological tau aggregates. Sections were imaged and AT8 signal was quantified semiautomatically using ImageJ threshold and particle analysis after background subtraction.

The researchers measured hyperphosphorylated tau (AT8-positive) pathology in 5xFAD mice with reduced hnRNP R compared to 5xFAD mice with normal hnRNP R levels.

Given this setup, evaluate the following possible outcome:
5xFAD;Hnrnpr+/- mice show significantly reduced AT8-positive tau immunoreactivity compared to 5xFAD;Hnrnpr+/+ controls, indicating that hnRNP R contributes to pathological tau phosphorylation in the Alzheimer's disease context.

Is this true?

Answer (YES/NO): NO